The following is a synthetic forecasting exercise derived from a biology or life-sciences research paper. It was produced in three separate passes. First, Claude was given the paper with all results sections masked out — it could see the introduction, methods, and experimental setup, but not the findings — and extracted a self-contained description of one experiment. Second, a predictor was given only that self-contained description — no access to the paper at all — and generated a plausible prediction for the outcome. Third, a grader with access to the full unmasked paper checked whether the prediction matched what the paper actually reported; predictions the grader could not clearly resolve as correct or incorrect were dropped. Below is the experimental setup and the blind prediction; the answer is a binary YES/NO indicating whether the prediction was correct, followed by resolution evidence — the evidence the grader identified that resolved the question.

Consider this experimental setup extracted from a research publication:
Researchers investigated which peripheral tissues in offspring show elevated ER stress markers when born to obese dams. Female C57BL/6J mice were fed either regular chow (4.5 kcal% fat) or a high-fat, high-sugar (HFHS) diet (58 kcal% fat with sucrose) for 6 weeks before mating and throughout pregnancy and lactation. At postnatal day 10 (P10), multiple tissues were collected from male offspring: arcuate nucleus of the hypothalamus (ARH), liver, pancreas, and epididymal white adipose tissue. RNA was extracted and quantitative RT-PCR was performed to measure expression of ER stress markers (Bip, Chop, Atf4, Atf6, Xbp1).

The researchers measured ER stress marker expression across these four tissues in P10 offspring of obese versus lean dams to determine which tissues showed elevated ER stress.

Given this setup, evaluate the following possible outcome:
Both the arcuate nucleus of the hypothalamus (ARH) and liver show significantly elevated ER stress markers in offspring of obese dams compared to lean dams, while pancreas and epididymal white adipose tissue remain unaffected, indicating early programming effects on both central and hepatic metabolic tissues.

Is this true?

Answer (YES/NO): NO